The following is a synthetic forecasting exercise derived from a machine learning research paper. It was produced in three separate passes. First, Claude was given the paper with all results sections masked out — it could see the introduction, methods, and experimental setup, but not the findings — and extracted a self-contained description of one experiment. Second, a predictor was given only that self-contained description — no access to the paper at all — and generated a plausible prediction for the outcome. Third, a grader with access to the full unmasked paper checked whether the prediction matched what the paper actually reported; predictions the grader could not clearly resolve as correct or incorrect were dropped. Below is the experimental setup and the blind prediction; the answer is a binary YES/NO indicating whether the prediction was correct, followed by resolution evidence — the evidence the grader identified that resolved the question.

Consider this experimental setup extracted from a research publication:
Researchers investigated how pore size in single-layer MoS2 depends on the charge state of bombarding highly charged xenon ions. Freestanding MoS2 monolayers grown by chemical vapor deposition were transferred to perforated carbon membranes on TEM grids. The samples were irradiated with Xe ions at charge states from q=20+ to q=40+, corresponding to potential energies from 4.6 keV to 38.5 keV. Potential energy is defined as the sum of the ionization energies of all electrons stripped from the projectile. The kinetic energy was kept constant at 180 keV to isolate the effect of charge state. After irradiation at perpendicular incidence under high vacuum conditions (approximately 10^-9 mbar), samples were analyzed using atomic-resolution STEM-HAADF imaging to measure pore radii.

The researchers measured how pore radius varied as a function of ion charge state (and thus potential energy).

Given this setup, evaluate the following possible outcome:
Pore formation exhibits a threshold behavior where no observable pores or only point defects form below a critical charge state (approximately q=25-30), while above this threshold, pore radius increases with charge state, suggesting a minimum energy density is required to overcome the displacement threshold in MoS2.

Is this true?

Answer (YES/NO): NO